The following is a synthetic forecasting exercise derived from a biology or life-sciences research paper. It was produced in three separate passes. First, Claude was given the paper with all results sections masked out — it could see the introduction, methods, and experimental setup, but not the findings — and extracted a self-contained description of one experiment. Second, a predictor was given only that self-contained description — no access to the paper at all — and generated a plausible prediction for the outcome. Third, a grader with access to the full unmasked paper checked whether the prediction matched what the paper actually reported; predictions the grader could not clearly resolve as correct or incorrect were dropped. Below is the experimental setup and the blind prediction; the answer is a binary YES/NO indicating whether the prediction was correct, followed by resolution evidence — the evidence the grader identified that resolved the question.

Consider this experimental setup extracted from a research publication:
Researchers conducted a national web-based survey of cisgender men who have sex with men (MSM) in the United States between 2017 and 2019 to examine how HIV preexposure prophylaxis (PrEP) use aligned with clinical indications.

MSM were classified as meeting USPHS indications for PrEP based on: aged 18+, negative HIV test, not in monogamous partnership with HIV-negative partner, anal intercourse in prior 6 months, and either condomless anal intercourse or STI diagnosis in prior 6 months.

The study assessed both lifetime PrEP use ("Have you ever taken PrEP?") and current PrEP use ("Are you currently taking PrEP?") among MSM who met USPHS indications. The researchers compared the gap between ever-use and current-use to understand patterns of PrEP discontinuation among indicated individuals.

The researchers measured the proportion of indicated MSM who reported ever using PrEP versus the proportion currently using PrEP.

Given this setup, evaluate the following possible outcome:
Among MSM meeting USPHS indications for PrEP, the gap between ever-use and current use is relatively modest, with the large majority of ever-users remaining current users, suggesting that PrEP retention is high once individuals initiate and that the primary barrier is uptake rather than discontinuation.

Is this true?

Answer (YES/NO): YES